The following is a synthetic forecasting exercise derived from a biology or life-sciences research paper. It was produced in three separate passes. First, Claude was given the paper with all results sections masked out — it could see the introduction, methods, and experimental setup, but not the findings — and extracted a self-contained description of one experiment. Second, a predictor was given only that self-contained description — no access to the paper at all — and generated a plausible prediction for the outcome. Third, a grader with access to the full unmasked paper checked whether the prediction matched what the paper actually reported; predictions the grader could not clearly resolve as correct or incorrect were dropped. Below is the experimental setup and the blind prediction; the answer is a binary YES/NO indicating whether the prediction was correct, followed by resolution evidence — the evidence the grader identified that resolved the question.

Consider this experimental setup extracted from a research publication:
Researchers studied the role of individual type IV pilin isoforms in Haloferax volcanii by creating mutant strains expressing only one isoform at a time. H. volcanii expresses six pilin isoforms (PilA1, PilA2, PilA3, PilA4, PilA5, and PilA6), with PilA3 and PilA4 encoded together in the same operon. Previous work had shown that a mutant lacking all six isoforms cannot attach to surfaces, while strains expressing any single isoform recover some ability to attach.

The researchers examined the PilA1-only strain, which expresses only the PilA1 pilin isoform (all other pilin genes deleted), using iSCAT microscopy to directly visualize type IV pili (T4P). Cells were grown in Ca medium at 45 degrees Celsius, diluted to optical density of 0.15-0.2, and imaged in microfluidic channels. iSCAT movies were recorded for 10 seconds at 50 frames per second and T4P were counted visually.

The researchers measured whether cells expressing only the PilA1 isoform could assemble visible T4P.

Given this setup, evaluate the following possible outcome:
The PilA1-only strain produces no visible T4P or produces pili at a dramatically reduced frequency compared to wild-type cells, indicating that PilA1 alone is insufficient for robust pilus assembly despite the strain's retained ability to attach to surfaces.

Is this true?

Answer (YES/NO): YES